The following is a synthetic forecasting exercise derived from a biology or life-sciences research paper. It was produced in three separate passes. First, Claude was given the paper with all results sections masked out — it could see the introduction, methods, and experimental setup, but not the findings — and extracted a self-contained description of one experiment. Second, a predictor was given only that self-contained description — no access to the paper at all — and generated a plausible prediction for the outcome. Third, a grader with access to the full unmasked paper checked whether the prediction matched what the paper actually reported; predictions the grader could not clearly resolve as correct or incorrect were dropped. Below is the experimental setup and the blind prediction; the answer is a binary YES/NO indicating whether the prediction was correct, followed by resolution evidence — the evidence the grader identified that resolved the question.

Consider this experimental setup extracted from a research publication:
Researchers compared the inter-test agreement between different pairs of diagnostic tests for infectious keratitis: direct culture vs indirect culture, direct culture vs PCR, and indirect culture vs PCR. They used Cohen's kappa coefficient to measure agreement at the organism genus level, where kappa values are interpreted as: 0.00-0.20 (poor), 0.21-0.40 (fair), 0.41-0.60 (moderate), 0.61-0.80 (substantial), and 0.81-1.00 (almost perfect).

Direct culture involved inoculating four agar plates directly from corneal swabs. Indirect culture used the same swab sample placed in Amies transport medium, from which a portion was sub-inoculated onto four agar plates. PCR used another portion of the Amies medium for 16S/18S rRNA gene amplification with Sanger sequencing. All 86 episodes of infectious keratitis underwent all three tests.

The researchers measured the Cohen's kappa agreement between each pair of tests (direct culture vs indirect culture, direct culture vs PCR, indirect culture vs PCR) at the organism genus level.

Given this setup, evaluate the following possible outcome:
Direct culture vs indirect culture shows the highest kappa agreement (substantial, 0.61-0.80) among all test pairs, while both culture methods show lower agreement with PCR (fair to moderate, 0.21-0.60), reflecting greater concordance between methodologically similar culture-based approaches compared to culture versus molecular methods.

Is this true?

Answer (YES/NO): NO